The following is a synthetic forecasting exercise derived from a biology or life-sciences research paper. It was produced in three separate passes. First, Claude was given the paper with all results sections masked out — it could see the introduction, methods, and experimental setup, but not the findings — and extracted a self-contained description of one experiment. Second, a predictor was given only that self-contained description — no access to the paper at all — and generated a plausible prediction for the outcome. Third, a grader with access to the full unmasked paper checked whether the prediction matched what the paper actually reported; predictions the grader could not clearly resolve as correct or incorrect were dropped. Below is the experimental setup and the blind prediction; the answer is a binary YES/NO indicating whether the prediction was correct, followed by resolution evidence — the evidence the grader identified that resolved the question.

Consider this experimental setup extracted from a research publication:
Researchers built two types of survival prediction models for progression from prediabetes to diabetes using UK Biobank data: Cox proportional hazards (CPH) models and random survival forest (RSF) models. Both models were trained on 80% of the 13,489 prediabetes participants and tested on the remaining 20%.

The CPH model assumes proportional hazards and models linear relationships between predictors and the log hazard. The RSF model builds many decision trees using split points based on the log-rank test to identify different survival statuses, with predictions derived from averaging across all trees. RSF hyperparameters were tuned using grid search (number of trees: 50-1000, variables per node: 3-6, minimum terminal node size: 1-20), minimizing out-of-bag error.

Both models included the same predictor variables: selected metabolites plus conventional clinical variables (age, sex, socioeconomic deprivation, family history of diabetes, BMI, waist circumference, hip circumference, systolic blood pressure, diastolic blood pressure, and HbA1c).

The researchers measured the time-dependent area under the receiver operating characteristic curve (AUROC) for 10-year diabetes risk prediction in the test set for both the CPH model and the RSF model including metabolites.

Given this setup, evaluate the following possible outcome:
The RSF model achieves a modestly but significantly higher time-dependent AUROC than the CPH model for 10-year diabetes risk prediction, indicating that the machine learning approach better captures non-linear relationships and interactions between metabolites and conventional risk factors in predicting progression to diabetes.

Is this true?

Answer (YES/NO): NO